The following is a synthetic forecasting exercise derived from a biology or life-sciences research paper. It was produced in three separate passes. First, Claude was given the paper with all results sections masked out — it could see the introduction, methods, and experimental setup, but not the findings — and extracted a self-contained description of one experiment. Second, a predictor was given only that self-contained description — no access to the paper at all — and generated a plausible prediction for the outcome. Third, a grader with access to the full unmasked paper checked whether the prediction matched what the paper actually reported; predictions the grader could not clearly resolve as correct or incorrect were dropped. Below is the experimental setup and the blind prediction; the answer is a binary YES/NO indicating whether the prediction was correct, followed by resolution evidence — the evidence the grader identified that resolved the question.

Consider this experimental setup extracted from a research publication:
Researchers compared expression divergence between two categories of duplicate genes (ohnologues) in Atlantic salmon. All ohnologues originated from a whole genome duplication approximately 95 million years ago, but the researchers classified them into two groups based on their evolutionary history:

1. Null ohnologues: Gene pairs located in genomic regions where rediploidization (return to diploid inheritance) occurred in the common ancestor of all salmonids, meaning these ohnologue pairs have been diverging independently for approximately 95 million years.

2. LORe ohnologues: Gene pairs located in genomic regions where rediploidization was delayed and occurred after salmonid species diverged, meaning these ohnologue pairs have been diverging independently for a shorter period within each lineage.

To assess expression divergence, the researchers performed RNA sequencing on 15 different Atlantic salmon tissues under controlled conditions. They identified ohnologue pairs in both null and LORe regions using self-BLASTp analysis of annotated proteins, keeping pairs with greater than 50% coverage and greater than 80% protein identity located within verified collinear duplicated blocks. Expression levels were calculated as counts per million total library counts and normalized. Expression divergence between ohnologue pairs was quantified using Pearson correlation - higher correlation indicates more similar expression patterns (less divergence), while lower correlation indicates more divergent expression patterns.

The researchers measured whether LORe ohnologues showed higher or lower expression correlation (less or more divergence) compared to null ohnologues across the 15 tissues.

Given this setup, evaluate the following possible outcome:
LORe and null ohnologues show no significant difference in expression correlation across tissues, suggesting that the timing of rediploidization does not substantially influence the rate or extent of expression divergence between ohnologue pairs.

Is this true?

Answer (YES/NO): NO